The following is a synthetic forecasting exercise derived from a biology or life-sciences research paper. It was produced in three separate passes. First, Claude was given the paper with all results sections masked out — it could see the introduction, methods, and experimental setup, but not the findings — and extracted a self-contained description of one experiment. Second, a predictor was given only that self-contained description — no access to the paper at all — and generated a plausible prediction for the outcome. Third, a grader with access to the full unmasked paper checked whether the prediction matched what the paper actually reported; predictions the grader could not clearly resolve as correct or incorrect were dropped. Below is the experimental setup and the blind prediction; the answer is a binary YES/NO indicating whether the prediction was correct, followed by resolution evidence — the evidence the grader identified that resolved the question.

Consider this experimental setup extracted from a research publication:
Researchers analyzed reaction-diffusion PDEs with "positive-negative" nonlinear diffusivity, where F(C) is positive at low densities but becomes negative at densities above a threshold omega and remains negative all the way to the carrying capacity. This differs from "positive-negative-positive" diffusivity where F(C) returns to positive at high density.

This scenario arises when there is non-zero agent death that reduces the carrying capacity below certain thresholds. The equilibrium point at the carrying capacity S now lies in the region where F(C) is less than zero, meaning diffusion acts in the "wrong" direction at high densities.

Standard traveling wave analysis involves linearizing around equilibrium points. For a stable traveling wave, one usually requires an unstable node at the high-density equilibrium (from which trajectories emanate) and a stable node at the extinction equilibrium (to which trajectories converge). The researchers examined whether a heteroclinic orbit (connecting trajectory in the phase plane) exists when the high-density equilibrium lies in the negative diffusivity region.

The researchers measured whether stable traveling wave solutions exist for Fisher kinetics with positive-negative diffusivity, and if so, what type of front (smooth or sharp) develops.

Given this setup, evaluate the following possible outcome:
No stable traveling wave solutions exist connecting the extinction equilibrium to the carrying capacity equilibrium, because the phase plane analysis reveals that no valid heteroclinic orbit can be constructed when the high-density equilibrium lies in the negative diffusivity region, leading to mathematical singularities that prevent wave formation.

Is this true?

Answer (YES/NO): NO